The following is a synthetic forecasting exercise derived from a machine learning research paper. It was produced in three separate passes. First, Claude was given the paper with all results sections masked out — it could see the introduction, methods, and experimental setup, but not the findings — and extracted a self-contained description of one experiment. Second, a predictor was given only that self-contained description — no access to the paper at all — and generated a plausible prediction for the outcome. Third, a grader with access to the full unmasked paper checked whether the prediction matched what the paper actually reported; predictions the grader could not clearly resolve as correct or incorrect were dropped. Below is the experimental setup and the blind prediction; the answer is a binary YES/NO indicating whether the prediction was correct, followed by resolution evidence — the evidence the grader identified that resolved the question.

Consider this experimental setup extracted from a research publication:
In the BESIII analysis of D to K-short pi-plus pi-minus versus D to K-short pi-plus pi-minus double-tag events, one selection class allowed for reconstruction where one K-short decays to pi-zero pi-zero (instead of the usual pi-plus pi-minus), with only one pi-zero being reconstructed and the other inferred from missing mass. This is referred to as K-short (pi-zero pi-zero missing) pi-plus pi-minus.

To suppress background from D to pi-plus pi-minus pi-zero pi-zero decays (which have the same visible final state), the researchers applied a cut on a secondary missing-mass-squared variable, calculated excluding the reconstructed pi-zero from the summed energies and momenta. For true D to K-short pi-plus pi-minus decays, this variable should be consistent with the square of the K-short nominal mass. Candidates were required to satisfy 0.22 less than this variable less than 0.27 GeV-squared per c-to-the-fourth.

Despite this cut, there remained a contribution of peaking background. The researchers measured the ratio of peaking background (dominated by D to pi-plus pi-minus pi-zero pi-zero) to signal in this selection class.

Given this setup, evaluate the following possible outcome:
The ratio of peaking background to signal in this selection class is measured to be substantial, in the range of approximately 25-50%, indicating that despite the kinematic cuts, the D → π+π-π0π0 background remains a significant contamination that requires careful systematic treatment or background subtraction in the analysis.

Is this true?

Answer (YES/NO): NO